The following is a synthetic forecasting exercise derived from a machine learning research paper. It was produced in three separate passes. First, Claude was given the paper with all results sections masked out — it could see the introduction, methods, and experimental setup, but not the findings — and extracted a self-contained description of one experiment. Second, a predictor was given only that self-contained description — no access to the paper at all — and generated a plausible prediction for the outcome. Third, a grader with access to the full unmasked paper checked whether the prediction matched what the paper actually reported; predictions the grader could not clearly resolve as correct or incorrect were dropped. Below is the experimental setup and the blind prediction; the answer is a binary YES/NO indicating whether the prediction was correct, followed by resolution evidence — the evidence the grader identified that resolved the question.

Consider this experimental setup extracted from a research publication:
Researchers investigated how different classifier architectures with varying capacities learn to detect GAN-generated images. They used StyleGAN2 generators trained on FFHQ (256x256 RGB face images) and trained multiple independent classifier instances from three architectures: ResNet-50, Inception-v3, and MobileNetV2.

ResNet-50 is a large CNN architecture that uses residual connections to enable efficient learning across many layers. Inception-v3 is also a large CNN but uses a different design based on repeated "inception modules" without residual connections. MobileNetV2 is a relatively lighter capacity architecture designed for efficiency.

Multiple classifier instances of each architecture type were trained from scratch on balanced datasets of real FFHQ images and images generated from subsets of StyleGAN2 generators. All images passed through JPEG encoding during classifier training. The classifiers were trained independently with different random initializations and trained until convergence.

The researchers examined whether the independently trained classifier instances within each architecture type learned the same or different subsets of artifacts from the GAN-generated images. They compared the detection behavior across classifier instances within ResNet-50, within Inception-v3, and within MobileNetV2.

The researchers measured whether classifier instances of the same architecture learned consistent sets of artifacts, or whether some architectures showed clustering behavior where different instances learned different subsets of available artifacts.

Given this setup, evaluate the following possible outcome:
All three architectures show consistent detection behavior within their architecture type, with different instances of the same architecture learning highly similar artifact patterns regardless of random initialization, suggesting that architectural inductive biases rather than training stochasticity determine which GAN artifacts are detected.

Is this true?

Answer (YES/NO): NO